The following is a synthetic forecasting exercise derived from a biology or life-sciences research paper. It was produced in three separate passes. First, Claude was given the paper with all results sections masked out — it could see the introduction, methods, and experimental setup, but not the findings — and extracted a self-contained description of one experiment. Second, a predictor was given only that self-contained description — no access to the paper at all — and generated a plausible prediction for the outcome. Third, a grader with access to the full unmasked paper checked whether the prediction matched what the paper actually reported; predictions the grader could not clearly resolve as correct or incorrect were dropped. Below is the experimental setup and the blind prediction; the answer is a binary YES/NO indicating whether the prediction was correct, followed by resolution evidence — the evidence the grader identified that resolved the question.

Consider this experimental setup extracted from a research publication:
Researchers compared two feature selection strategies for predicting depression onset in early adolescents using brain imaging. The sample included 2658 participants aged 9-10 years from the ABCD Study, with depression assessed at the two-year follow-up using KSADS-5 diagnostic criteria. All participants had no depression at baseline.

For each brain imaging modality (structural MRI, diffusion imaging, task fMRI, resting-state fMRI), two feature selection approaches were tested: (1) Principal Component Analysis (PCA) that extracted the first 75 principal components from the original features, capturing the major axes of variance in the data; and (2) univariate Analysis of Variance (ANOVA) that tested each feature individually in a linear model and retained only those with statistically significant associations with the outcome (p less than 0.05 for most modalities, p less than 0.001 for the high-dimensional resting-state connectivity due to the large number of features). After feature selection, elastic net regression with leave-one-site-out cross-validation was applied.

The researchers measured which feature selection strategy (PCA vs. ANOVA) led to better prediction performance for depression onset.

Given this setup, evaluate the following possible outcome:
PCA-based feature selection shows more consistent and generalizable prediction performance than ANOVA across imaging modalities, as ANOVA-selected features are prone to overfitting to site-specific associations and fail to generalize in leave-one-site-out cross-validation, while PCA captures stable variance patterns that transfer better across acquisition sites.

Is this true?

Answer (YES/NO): NO